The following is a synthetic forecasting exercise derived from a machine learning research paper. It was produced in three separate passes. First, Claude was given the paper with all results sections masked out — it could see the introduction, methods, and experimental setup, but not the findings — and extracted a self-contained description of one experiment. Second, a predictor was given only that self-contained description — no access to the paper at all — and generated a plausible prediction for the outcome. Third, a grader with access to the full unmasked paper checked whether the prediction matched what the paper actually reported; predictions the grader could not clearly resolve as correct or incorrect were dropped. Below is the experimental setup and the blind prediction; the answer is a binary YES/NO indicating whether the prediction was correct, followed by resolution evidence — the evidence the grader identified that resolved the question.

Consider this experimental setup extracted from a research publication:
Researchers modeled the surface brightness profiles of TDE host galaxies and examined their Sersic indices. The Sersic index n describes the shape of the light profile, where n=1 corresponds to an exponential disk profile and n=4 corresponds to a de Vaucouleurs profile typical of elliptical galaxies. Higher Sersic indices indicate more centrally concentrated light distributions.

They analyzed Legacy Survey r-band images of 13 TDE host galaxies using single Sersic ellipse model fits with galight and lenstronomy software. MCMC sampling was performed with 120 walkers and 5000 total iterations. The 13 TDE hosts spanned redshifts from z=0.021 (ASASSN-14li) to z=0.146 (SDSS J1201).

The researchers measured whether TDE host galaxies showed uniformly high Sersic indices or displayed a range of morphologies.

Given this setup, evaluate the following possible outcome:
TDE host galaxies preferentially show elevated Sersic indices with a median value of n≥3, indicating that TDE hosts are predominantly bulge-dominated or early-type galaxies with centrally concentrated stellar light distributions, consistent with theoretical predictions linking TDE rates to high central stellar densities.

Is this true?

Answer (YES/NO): NO